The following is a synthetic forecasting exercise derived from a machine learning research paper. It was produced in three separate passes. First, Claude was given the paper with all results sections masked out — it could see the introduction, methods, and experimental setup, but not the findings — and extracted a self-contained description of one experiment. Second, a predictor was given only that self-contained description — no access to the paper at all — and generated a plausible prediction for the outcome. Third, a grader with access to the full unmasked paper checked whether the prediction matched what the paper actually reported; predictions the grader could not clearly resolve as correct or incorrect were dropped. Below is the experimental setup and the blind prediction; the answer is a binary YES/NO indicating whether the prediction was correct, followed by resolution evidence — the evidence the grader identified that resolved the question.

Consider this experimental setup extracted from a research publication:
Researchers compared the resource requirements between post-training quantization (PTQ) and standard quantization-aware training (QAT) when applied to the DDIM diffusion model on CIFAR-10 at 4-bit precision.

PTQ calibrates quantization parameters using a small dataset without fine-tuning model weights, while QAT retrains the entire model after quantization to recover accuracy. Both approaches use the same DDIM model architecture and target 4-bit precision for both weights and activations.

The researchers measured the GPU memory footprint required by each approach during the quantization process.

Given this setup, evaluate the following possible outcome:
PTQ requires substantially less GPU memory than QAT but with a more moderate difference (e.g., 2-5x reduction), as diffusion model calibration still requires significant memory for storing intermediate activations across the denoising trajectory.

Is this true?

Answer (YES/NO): YES